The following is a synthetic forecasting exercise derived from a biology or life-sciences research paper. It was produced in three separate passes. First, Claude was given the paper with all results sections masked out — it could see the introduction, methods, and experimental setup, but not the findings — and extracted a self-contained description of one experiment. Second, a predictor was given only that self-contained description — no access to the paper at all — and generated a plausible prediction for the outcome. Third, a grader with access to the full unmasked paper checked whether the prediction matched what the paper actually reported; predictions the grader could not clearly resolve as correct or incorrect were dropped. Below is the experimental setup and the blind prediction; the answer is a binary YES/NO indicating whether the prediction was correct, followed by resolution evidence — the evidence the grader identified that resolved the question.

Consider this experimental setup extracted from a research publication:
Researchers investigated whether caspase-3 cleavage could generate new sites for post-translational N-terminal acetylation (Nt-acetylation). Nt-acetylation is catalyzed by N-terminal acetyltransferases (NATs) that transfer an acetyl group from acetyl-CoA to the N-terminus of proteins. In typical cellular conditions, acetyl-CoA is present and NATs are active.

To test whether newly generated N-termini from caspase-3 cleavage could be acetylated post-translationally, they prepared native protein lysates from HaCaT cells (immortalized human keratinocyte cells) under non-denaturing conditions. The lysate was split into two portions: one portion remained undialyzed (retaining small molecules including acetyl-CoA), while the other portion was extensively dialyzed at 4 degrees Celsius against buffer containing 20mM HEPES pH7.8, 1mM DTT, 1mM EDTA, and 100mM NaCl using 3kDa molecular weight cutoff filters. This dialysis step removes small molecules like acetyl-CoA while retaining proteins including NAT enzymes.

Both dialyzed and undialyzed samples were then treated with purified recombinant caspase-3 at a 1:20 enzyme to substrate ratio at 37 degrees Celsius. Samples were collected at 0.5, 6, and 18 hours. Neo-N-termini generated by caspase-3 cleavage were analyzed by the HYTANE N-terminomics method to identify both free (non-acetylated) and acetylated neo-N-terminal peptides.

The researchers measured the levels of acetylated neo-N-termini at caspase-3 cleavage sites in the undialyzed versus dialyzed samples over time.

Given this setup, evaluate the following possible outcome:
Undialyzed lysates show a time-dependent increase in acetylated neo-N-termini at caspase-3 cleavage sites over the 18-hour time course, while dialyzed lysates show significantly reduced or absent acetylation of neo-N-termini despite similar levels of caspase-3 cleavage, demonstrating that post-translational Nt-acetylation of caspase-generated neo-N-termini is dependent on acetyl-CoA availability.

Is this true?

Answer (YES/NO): YES